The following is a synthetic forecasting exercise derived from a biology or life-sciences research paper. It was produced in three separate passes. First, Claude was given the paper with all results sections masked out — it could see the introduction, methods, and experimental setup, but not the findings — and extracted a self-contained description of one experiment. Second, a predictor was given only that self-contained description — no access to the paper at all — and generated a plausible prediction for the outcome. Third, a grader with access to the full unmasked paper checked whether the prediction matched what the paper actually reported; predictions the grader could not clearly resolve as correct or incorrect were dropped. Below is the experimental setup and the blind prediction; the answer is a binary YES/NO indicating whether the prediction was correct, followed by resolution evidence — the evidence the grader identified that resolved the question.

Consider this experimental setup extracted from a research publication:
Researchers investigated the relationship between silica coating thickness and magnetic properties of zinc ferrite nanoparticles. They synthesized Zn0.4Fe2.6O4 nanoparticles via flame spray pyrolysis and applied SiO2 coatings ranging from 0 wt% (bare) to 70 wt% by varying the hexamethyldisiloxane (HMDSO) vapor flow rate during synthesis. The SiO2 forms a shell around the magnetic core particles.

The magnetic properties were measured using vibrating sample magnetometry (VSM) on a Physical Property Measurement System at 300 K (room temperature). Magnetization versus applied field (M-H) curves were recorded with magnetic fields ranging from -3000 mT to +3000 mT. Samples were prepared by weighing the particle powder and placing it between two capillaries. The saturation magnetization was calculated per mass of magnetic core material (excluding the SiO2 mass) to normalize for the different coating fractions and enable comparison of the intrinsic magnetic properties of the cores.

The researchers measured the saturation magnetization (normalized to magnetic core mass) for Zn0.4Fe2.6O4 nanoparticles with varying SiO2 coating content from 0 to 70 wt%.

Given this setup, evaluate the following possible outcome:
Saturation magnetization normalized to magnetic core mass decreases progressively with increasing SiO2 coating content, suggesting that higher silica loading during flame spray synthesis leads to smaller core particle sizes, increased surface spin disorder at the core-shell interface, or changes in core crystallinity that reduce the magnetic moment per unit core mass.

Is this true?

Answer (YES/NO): NO